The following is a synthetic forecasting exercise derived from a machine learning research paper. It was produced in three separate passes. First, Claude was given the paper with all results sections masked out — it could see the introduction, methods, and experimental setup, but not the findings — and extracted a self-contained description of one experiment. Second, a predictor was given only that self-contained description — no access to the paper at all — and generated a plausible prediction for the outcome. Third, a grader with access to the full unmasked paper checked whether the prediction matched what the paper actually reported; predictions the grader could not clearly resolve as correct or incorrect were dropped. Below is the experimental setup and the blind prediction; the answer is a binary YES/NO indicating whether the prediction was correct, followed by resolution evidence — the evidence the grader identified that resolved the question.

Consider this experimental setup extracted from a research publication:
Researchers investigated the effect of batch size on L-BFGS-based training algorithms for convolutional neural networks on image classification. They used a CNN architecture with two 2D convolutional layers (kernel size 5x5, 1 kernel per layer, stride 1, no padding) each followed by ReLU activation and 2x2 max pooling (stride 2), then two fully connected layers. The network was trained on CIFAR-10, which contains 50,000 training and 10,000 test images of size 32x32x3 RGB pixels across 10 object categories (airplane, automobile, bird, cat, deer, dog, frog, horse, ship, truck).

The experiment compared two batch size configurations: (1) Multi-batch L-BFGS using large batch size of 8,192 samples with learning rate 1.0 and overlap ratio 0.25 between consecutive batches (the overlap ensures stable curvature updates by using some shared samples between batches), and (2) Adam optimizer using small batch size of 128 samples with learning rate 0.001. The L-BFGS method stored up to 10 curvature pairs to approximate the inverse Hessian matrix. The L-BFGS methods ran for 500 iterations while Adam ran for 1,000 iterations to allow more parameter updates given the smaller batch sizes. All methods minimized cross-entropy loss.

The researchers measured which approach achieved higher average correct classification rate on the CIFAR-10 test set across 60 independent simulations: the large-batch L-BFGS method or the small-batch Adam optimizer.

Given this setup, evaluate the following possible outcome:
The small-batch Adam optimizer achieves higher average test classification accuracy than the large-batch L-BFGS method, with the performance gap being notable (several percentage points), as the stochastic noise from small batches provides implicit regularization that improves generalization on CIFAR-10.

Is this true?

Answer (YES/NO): NO